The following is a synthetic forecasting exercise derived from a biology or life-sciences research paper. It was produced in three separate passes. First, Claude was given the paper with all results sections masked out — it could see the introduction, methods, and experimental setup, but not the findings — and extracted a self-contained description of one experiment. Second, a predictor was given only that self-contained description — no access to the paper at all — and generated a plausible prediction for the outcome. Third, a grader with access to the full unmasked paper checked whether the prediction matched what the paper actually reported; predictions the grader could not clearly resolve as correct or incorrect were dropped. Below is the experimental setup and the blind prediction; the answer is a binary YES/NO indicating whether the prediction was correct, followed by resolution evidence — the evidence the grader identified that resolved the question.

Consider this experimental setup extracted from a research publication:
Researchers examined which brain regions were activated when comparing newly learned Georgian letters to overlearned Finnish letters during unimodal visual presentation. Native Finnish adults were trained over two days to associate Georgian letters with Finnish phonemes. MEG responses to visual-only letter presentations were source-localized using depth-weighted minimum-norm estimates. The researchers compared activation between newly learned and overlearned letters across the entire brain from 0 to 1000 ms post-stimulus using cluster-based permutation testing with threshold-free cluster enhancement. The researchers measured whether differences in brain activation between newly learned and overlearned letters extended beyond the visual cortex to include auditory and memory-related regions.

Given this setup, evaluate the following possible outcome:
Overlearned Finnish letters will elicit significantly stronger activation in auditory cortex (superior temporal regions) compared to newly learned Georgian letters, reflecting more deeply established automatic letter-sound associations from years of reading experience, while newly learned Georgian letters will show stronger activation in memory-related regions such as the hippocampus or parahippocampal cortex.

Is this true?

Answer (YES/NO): NO